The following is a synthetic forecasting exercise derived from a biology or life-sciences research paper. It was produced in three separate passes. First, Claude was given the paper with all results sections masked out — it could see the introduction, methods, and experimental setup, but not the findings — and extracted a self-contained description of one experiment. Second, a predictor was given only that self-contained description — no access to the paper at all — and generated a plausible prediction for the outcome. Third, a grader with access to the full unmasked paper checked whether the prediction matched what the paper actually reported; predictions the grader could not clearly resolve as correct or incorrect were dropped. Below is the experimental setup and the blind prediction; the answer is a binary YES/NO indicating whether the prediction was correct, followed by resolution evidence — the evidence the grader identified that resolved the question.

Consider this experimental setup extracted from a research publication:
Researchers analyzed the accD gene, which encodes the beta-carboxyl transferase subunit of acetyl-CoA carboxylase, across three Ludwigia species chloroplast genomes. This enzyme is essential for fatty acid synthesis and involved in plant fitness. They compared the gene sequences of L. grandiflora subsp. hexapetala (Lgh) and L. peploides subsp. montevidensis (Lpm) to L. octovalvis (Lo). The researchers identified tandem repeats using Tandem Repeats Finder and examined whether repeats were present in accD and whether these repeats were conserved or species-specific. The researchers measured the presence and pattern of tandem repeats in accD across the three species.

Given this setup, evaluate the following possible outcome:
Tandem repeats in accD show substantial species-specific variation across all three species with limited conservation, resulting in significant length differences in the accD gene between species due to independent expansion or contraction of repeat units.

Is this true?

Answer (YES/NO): NO